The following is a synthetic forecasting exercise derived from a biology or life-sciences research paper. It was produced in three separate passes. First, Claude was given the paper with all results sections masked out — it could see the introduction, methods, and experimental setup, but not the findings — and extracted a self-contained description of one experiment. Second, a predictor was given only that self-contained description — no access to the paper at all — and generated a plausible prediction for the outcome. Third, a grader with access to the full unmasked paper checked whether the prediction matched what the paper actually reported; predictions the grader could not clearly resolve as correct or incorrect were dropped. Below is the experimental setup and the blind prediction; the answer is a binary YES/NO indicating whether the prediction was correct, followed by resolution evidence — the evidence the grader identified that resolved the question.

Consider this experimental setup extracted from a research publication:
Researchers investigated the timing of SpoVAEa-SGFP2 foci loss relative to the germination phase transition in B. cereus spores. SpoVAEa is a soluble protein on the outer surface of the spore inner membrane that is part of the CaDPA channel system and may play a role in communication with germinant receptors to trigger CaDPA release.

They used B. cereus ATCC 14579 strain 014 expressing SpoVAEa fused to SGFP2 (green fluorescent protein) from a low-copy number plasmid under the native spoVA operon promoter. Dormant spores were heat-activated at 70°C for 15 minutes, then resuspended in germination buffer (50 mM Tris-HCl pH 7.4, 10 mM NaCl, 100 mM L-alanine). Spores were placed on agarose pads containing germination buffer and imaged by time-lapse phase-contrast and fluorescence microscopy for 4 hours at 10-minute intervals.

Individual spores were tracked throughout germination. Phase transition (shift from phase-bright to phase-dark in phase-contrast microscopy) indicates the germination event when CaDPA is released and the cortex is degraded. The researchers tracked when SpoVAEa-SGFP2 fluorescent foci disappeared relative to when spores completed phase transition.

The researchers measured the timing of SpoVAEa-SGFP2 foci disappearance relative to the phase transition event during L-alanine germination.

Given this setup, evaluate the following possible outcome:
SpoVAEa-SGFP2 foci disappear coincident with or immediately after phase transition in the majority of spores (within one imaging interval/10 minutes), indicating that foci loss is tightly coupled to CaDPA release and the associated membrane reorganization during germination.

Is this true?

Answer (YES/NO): YES